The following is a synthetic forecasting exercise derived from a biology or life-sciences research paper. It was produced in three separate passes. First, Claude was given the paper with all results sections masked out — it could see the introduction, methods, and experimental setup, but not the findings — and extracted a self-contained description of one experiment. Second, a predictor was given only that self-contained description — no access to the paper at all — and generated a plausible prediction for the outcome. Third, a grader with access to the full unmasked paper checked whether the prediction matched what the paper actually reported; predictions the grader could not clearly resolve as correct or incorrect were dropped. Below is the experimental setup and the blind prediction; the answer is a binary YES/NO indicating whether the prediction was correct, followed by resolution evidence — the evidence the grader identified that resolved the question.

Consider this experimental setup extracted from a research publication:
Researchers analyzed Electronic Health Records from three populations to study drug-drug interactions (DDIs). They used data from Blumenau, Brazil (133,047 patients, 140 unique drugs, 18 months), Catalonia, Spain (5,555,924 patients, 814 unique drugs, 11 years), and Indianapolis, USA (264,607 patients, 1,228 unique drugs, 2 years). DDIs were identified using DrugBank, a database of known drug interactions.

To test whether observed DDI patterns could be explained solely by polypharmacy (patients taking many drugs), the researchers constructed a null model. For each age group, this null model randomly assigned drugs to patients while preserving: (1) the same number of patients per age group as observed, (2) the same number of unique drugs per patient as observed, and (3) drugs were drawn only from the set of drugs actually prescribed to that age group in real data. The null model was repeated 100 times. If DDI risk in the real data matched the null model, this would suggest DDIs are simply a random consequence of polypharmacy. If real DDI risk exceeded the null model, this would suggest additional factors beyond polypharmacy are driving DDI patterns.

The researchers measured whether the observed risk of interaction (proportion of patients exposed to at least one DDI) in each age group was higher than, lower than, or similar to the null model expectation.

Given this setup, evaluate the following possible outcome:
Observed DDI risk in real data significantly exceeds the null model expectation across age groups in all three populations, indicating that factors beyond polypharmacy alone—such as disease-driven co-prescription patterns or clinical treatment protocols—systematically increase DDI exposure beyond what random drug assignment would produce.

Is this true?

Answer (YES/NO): NO